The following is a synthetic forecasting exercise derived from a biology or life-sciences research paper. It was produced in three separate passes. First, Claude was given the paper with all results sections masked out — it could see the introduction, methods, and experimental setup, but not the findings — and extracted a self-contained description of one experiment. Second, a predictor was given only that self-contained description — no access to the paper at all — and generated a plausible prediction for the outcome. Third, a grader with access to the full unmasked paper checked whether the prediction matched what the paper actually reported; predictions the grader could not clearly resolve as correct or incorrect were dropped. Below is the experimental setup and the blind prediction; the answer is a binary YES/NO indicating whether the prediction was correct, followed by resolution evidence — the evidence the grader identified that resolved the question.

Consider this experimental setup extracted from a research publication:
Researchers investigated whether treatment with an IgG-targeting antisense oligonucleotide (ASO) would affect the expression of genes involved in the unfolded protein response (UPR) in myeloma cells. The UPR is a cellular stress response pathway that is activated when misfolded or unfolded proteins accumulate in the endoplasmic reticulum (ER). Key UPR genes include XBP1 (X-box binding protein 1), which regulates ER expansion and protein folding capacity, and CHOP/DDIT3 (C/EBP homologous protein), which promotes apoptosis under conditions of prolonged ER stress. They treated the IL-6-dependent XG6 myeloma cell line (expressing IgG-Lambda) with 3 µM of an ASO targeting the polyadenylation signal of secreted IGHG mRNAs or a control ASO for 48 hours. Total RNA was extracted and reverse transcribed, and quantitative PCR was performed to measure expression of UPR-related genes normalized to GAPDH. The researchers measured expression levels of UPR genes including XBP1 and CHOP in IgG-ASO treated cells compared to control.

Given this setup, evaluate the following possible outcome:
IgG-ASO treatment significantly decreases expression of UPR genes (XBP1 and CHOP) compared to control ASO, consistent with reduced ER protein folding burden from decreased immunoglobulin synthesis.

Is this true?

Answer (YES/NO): NO